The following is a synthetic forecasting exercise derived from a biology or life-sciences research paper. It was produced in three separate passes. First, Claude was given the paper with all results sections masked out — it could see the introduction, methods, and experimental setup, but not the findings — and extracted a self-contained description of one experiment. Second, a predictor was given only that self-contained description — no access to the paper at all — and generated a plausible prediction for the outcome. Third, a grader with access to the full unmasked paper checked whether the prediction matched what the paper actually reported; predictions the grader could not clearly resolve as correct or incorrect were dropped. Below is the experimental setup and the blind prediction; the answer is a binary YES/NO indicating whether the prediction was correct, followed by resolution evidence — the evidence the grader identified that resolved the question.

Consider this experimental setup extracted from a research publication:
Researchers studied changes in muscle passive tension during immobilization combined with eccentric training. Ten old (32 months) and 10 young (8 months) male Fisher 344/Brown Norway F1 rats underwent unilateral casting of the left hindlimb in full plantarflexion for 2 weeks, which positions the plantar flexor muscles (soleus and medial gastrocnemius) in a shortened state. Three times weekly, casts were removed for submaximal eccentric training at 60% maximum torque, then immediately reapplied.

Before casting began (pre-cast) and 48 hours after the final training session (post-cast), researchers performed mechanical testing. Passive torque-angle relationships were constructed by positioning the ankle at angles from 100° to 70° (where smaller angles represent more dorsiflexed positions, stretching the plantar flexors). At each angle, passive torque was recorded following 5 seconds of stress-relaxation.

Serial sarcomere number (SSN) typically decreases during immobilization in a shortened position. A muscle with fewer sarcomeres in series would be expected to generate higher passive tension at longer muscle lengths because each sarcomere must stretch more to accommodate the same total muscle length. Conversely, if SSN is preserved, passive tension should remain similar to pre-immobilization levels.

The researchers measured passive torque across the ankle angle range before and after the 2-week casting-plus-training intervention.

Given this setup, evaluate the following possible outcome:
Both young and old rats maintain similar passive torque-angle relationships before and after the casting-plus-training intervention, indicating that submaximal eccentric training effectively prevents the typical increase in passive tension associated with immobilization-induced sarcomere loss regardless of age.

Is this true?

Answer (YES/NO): NO